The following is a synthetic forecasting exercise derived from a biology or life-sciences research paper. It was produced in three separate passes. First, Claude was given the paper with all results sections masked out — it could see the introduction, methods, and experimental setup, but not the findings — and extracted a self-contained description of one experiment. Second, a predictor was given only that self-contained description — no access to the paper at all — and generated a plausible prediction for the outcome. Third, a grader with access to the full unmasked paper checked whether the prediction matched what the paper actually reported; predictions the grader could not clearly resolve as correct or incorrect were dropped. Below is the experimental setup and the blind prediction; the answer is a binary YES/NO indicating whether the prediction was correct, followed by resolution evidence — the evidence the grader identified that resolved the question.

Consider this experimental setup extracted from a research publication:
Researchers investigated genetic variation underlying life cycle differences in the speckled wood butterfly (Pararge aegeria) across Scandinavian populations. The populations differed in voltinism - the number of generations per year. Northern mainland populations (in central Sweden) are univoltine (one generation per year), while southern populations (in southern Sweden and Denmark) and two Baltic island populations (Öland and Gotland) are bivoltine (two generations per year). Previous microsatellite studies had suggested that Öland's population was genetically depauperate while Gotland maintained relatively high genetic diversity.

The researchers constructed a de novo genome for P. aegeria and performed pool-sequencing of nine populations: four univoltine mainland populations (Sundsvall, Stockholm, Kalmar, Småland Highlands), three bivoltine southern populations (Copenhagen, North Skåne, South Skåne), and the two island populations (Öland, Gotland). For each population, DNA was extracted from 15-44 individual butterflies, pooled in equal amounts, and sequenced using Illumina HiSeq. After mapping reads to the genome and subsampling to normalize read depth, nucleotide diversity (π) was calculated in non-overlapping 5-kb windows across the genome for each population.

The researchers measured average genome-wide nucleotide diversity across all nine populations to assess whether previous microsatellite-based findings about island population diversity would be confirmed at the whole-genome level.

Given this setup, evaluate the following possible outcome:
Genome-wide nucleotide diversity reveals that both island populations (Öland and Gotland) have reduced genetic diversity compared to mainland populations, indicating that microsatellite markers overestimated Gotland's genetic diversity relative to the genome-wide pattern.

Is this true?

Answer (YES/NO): NO